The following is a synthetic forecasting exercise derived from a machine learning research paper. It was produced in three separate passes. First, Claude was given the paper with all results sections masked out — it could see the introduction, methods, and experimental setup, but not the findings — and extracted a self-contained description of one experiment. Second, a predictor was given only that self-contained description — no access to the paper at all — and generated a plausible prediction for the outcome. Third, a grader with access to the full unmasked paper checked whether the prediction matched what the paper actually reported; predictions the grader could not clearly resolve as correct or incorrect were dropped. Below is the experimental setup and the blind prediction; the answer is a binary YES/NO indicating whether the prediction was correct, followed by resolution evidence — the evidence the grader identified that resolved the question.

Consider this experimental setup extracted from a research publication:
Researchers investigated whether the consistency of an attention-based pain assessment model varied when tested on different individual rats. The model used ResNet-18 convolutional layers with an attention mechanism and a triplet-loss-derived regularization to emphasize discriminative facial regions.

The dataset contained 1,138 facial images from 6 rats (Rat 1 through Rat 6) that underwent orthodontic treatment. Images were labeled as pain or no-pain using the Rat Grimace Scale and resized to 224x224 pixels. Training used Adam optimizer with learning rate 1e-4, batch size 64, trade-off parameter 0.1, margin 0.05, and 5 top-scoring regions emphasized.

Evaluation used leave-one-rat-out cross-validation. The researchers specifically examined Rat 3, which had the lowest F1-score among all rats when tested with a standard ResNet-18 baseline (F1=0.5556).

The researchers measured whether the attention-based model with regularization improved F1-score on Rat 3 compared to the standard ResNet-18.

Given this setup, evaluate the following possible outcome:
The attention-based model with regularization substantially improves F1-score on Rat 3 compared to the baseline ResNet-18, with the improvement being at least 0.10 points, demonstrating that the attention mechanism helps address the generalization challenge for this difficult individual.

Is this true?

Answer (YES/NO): NO